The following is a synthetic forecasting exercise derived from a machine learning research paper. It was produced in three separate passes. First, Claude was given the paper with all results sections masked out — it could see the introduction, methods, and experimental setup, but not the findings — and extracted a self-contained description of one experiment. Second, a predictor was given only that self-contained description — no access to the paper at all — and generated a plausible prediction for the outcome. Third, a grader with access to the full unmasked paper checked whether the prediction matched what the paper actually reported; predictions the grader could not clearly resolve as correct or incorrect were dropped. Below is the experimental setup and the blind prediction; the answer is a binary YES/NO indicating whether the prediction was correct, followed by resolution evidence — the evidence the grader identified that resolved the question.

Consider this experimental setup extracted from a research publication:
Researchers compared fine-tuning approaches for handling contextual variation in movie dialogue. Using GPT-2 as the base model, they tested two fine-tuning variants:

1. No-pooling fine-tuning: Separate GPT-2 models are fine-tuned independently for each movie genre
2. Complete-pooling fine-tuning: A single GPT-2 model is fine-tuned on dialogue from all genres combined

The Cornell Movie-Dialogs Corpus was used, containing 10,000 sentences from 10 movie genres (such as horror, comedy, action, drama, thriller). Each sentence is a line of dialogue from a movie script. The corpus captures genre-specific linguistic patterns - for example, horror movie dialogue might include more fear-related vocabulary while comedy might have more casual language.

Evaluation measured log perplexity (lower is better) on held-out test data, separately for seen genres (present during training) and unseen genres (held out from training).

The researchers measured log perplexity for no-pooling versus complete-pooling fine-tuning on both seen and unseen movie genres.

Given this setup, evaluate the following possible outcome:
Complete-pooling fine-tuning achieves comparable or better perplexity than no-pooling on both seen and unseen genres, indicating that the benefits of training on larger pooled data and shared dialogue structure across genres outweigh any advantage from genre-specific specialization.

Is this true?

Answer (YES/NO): YES